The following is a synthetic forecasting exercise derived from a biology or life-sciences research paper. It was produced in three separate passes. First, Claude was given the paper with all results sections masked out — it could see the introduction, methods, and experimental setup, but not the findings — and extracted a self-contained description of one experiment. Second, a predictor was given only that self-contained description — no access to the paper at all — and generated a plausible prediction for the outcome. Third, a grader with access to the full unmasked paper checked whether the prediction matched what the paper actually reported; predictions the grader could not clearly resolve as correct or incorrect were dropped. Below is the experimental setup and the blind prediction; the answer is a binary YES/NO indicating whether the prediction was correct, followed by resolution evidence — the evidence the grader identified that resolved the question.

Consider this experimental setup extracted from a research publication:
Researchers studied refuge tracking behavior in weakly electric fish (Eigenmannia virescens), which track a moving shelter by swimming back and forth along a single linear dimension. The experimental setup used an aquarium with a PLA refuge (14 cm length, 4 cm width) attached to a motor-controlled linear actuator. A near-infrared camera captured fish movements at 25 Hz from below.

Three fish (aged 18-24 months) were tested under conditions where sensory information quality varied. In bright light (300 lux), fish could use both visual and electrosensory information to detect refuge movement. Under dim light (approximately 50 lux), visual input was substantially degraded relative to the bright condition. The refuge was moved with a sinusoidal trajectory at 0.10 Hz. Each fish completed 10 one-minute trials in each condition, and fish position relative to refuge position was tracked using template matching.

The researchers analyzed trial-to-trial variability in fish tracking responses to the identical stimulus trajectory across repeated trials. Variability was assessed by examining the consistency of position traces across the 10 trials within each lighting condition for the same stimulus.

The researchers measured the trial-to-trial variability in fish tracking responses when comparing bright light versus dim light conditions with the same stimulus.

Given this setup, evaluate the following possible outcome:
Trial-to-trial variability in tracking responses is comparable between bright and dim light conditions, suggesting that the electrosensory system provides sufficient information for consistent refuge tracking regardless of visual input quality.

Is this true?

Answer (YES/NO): NO